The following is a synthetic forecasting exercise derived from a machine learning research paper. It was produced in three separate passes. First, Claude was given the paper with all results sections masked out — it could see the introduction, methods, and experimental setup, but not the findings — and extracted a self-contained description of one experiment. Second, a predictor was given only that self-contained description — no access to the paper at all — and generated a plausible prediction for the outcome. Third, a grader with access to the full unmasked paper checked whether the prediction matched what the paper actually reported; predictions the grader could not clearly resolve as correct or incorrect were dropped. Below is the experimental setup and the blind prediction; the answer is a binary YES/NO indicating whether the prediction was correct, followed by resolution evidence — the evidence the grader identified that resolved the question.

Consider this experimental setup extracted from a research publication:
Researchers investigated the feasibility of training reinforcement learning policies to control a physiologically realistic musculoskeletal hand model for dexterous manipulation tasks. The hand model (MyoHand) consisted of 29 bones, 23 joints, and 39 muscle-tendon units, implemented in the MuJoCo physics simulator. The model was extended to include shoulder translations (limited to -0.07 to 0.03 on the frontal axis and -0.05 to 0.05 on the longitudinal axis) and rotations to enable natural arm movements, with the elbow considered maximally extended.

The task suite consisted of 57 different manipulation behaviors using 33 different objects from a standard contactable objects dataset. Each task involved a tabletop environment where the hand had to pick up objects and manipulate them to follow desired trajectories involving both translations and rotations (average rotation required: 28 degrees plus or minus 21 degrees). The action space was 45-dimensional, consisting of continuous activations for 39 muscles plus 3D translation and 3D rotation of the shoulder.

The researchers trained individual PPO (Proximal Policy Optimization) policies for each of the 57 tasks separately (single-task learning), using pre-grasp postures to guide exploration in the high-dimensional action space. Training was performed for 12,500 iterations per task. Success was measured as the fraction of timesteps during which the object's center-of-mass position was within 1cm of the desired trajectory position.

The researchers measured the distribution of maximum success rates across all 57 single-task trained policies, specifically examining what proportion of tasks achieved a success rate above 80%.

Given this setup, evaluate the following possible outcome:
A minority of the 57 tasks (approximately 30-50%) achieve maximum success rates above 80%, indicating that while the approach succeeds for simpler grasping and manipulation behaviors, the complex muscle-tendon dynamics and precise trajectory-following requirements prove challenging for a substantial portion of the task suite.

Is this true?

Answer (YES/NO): NO